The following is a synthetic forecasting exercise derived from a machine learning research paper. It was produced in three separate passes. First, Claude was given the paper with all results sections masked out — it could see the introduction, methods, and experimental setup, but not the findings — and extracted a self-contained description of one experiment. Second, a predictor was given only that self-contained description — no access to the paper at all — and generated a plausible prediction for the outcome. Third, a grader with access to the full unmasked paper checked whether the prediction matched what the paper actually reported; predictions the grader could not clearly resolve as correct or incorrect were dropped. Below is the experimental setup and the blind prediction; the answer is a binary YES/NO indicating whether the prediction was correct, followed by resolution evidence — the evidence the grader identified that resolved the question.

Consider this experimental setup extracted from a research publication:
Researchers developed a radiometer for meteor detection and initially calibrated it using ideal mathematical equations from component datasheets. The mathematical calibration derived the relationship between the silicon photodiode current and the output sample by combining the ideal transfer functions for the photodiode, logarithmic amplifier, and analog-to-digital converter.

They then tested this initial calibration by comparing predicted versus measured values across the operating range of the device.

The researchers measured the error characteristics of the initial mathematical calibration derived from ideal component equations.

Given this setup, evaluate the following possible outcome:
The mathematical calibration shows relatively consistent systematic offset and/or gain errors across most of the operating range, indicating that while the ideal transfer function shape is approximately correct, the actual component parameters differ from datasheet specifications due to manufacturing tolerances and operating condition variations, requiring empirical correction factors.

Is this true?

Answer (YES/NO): NO